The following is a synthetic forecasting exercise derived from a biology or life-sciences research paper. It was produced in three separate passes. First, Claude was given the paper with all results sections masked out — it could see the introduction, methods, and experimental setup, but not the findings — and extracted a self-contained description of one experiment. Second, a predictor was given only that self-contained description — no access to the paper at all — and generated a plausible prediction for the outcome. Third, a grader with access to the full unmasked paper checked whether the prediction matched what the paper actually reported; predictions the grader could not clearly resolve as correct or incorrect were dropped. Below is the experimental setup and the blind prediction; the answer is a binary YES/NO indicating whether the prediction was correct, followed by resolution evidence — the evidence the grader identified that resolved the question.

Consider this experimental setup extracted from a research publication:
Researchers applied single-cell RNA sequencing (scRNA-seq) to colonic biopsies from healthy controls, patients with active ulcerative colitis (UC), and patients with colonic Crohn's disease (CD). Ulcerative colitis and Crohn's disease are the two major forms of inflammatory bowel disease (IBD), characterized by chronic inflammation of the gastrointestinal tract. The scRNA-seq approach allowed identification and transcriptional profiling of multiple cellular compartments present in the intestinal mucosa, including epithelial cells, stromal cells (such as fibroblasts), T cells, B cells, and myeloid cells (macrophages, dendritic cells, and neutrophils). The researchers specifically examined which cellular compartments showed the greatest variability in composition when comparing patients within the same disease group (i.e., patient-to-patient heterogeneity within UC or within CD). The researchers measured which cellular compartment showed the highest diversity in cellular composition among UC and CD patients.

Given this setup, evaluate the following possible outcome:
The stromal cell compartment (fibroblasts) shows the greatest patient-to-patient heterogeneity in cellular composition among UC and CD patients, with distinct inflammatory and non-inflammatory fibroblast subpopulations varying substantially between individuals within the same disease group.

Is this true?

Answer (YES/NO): NO